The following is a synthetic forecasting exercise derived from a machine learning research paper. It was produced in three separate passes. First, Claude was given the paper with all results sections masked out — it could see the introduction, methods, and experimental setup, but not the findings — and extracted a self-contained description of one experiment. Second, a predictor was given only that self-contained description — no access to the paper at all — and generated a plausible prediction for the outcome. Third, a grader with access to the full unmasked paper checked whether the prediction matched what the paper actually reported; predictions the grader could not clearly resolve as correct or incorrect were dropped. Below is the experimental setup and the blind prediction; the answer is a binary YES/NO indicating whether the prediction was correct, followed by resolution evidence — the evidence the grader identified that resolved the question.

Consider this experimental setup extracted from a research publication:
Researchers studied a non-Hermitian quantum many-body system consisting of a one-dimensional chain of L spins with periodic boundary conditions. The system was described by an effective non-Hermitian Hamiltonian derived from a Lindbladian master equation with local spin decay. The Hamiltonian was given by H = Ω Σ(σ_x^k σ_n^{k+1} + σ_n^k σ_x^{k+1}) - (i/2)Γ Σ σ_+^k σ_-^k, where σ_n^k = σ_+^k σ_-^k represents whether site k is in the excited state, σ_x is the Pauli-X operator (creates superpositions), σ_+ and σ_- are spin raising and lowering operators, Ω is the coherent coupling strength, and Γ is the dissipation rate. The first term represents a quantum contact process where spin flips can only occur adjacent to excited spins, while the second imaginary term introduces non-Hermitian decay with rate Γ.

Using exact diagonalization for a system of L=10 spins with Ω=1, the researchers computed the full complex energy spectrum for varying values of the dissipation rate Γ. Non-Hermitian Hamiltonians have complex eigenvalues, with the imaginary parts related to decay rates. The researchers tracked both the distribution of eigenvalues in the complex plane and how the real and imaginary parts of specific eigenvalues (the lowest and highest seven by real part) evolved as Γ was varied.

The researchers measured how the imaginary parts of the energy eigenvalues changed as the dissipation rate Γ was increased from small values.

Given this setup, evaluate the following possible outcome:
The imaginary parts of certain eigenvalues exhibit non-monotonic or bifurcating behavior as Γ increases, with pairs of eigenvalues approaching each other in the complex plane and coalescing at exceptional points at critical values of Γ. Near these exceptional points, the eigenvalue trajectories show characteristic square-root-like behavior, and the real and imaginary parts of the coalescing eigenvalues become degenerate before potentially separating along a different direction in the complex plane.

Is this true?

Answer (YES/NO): YES